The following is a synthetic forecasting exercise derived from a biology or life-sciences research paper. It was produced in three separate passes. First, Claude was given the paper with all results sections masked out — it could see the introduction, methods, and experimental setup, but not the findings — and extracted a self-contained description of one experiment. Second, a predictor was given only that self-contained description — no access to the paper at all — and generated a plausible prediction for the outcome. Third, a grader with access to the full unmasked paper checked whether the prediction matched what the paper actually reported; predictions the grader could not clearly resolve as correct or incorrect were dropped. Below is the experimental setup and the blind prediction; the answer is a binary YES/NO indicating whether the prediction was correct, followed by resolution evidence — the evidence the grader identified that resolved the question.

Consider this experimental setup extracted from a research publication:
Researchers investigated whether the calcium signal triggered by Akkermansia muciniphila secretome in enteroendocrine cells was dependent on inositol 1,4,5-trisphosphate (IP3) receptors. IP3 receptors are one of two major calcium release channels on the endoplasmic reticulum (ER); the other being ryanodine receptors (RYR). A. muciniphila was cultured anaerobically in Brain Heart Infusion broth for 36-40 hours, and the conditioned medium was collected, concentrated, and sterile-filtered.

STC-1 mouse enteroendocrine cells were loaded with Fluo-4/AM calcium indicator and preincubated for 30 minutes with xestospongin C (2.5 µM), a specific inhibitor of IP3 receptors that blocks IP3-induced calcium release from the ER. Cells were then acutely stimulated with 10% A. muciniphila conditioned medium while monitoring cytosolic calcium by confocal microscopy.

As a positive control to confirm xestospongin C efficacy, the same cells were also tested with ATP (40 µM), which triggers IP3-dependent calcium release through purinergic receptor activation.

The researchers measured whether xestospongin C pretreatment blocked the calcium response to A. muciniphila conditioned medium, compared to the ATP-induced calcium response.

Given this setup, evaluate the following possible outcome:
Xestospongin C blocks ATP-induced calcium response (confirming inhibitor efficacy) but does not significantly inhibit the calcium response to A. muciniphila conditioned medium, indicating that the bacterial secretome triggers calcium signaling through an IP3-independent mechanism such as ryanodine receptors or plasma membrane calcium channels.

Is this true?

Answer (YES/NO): YES